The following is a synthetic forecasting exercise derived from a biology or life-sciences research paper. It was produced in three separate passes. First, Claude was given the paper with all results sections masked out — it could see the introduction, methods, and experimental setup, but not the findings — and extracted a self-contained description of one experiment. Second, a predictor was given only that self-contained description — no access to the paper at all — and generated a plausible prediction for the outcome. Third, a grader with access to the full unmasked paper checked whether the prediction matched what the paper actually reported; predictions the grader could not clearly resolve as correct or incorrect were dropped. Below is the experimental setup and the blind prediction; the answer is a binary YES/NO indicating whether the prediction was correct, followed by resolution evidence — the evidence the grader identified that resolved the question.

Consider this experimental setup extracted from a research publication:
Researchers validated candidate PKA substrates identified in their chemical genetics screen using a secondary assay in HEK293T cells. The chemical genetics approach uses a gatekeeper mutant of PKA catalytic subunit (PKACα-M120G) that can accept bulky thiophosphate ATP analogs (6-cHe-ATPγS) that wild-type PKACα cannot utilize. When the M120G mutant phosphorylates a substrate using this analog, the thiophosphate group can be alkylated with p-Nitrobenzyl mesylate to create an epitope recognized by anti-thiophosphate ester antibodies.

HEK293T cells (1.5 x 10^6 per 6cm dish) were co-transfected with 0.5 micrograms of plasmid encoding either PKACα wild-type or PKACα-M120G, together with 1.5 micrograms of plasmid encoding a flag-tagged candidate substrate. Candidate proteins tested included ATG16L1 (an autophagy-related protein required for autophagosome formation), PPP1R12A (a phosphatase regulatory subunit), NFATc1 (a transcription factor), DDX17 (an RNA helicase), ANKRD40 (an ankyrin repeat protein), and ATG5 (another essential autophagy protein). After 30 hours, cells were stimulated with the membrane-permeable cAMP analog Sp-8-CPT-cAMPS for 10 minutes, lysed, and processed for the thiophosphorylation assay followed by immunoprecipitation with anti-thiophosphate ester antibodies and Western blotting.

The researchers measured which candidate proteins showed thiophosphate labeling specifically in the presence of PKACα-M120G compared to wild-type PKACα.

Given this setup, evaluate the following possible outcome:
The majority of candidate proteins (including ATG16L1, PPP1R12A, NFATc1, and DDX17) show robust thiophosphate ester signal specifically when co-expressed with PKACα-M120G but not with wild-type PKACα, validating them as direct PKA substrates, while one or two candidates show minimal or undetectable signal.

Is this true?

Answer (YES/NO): YES